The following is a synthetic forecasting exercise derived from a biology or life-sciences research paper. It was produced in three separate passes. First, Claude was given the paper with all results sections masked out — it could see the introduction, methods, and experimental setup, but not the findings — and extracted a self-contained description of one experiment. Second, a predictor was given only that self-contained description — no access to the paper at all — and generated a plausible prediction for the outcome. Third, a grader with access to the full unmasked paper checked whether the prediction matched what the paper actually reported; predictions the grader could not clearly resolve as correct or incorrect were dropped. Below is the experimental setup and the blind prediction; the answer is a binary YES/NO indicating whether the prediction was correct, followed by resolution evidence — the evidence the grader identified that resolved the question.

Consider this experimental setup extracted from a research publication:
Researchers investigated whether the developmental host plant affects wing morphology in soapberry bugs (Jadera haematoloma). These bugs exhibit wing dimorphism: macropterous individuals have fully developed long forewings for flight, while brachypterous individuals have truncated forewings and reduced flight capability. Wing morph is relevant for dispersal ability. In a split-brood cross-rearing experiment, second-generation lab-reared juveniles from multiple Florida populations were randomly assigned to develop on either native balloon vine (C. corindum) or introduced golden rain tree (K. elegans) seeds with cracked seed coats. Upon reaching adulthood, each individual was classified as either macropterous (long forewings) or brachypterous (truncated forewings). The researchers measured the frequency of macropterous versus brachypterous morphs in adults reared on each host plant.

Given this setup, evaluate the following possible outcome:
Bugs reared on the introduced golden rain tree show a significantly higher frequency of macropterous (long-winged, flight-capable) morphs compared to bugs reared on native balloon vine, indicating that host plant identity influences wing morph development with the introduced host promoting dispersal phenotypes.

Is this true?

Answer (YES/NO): YES